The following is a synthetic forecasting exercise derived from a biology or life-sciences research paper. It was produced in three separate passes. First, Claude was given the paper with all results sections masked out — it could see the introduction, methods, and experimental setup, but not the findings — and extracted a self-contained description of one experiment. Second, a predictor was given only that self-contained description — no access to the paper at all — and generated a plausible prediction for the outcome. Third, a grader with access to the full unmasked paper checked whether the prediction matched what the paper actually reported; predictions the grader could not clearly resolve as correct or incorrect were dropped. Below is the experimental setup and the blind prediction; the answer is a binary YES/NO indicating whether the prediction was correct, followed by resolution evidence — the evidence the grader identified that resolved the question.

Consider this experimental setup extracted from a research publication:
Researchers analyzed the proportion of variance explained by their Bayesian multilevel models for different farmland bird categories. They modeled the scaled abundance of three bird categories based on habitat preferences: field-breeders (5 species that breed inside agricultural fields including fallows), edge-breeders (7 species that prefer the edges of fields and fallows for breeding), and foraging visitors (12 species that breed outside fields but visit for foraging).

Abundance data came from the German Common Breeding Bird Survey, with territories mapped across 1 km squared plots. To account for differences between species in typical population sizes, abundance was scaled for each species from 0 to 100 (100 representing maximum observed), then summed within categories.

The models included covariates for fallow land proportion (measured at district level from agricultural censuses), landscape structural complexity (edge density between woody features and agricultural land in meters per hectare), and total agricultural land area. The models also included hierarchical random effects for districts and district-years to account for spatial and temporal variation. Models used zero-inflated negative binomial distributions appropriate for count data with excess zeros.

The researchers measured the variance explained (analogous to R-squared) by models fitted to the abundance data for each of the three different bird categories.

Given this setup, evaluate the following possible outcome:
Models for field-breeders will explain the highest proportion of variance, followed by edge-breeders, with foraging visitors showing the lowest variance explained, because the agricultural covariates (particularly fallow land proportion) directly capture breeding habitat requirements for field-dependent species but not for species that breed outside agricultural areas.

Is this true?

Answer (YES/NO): YES